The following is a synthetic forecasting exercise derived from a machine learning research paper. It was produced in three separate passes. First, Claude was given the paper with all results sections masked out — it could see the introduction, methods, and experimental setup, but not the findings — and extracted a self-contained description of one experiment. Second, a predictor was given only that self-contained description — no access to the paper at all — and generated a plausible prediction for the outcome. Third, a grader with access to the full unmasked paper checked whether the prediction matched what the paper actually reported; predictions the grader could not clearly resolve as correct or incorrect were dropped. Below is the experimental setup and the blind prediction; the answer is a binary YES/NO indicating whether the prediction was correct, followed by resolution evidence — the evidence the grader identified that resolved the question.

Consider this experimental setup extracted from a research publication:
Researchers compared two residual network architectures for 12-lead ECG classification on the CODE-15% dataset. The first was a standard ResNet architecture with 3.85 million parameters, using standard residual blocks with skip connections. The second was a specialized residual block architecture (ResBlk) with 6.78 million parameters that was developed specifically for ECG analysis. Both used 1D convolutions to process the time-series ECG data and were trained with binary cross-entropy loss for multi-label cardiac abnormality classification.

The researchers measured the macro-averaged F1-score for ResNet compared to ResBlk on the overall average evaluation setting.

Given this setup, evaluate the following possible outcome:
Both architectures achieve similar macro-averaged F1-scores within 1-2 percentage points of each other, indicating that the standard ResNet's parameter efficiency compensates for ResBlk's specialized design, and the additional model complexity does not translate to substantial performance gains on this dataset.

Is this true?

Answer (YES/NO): YES